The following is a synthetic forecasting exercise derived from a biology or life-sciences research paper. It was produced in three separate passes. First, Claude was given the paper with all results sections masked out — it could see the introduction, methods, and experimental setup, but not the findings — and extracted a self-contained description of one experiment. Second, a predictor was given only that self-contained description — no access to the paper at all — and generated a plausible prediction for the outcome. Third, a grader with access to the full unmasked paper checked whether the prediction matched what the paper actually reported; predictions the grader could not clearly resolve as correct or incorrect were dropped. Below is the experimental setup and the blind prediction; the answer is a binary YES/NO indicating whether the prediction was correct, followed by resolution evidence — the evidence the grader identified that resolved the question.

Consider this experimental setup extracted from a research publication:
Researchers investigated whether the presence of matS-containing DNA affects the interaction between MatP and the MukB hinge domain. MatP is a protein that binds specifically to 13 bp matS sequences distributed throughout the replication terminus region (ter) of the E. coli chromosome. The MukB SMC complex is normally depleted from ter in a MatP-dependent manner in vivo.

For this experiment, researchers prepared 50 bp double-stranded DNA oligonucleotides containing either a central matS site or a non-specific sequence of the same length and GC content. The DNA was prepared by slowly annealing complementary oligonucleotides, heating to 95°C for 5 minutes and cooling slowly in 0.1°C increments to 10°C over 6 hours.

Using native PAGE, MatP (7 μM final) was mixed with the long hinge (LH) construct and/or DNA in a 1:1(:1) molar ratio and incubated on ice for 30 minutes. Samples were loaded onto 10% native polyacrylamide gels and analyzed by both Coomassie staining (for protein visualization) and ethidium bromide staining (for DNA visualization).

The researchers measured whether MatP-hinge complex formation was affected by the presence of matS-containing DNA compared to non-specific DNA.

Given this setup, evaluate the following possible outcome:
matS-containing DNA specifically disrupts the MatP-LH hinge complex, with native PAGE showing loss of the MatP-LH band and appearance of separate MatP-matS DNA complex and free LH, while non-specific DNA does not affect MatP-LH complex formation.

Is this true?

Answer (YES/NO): NO